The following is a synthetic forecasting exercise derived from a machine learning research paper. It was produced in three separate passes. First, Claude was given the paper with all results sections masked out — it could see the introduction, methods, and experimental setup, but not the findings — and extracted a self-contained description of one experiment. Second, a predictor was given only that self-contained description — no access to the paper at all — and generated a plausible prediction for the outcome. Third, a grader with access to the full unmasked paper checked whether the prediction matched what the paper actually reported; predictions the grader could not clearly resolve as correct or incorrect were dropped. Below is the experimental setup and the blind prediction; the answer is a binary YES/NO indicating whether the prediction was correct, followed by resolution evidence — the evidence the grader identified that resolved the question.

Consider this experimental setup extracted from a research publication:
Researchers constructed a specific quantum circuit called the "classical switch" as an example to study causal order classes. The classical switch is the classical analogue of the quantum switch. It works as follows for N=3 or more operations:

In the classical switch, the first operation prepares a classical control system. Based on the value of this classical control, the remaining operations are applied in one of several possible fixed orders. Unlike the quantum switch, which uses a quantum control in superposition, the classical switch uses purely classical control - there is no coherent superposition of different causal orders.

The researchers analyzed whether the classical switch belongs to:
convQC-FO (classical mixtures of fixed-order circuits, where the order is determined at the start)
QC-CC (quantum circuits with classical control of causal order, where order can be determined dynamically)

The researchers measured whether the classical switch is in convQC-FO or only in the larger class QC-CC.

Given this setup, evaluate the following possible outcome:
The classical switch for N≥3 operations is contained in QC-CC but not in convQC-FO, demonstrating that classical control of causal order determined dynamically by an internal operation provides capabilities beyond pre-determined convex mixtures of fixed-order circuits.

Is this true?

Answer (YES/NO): YES